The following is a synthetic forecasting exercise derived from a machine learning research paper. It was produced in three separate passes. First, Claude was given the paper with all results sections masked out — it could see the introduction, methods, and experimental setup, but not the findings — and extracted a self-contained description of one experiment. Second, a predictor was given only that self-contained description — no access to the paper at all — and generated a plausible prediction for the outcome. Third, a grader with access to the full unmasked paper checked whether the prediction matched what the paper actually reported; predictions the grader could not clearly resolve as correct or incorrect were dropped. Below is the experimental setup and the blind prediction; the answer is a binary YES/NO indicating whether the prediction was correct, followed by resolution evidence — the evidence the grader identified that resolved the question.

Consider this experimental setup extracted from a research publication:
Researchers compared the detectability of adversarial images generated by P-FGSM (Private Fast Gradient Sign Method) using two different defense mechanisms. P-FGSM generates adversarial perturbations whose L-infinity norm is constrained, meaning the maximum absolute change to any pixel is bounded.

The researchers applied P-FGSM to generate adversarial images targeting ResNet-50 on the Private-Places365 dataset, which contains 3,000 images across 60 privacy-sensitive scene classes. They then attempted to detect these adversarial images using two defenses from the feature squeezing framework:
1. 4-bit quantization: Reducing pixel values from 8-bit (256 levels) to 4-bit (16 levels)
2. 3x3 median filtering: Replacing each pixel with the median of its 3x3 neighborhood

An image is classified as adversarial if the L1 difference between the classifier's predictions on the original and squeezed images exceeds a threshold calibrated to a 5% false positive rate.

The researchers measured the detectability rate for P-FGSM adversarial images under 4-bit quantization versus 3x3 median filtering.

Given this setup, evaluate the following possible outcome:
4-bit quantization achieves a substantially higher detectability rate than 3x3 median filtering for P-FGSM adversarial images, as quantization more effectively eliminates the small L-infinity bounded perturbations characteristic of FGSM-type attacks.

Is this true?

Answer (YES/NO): NO